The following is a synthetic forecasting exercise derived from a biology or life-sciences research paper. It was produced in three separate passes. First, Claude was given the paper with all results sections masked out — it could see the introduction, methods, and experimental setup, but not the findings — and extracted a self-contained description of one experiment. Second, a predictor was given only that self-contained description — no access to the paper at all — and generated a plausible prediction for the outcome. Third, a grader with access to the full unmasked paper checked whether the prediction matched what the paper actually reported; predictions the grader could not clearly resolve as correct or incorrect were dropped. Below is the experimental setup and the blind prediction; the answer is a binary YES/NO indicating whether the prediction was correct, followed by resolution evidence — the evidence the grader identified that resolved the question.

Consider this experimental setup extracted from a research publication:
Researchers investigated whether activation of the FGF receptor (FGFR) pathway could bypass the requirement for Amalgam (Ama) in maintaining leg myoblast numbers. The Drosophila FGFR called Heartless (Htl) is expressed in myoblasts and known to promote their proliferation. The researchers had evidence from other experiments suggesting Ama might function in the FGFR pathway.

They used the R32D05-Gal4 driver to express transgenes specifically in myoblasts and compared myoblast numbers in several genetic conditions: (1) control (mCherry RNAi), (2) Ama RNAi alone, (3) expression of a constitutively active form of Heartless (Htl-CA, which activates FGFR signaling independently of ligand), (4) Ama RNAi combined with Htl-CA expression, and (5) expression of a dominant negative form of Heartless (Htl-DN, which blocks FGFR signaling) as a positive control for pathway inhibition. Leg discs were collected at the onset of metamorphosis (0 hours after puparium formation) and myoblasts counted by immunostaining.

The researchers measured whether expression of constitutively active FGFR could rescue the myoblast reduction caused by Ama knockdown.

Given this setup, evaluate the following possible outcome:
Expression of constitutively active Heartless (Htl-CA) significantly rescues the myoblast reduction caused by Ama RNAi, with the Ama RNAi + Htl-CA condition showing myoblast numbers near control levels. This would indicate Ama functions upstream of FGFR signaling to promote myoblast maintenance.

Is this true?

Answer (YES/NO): NO